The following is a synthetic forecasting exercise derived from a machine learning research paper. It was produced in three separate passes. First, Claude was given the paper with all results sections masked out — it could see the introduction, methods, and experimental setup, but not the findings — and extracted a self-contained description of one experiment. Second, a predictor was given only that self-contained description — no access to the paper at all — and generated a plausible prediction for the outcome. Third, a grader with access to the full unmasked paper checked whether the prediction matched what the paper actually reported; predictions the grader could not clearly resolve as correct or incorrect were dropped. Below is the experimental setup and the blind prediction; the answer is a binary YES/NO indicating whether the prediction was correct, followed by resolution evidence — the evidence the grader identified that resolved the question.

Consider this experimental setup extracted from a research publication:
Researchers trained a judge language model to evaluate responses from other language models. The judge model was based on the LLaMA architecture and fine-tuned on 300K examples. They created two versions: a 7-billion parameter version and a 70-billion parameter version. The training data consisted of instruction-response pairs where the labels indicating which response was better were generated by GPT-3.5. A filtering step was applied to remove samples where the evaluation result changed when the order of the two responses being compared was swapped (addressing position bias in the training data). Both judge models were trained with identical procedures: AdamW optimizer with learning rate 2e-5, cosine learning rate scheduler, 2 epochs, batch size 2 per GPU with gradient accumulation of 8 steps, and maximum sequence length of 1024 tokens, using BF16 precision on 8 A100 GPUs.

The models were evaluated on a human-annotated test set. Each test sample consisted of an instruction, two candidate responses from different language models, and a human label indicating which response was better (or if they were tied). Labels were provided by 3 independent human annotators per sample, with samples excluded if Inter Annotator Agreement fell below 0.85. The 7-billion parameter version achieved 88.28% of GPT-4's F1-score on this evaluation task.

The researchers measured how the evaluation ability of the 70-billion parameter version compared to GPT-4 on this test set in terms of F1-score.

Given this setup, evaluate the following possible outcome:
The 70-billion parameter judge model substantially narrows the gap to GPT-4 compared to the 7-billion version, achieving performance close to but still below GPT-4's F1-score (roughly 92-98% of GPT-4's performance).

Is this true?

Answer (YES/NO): NO